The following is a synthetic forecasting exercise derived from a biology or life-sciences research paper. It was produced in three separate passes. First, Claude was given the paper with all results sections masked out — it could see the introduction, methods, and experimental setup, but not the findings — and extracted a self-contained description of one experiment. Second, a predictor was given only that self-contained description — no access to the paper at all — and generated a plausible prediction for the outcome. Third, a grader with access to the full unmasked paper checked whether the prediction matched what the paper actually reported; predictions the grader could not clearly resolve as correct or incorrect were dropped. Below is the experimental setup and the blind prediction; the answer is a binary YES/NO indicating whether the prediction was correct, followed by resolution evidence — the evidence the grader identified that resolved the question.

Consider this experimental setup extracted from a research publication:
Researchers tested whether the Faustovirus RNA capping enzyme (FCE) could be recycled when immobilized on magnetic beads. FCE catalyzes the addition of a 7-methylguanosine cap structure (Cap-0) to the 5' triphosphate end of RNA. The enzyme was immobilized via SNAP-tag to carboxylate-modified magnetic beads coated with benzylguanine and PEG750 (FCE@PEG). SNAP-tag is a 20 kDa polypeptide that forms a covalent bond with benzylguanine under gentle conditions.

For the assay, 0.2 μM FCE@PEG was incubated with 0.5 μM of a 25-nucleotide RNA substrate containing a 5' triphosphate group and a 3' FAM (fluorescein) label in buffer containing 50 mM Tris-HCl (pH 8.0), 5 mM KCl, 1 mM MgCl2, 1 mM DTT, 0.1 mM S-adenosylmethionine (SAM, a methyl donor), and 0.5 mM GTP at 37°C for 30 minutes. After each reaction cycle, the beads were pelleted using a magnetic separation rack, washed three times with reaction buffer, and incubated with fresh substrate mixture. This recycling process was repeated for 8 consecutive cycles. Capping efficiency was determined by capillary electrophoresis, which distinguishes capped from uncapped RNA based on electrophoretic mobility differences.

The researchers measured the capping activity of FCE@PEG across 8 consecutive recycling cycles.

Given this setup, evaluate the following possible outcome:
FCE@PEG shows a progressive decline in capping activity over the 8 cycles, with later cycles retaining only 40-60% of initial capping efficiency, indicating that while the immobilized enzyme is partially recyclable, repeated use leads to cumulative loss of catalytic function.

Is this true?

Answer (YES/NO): NO